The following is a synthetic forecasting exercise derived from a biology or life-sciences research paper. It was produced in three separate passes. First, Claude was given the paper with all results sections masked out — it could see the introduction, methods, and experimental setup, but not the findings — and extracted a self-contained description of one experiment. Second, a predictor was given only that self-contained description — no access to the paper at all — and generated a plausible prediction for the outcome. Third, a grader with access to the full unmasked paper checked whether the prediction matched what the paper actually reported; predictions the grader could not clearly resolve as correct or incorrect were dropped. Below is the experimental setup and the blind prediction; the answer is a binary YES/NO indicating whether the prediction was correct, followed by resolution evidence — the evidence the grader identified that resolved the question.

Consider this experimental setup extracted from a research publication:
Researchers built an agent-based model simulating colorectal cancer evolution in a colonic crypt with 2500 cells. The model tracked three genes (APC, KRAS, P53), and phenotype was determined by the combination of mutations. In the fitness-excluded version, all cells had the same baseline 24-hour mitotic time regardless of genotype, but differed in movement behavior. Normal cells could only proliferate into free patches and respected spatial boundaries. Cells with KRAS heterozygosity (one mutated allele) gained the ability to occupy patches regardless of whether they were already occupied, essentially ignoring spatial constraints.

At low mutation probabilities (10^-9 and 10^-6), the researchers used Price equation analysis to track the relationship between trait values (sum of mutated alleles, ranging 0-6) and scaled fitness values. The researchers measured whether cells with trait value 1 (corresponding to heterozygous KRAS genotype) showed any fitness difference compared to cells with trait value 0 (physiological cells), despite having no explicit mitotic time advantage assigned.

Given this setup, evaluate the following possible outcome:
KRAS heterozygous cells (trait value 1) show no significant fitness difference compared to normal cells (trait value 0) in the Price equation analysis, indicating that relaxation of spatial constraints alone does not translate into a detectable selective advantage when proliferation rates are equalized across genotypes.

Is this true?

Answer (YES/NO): NO